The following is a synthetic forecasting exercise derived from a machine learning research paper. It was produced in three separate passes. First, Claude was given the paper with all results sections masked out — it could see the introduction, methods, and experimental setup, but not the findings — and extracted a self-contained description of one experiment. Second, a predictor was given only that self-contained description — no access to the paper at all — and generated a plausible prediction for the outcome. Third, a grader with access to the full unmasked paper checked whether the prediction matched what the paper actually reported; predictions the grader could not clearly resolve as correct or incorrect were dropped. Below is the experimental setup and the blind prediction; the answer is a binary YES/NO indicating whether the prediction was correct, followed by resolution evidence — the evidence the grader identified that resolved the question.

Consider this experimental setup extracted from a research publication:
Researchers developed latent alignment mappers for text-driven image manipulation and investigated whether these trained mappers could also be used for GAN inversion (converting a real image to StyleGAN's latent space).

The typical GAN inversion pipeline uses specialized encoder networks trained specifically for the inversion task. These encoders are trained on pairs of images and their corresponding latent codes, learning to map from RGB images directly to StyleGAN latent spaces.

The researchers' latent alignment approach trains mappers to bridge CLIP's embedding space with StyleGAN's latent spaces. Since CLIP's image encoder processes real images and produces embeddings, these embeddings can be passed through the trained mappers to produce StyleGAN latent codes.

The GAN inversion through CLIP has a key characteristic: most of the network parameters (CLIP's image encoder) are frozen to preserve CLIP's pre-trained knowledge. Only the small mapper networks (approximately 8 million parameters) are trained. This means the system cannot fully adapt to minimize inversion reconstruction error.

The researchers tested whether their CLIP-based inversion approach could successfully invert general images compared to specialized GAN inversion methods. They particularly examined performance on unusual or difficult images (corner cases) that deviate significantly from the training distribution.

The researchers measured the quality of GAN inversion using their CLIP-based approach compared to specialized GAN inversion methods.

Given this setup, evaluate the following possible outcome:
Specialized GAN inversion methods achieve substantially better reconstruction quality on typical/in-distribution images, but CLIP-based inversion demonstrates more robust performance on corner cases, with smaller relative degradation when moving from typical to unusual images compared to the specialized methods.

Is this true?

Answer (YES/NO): NO